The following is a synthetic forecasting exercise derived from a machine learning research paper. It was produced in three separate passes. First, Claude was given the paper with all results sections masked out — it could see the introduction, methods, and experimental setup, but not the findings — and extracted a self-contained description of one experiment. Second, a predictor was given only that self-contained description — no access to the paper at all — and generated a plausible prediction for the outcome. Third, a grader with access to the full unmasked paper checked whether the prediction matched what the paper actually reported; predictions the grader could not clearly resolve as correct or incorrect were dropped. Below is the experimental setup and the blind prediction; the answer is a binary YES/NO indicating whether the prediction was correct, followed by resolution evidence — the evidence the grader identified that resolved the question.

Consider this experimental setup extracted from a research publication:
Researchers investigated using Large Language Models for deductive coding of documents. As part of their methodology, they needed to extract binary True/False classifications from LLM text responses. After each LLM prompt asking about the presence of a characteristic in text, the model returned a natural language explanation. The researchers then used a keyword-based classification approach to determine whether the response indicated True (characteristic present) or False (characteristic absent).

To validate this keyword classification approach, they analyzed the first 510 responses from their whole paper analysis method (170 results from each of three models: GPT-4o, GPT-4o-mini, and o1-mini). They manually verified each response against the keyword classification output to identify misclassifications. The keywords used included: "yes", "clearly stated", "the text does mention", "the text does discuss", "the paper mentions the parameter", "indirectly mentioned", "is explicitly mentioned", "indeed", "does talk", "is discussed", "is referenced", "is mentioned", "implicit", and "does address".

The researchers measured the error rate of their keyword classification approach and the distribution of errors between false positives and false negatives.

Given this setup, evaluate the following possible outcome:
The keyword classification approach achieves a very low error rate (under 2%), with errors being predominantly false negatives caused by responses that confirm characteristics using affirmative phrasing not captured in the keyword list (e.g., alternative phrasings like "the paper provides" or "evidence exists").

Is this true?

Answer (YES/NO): NO